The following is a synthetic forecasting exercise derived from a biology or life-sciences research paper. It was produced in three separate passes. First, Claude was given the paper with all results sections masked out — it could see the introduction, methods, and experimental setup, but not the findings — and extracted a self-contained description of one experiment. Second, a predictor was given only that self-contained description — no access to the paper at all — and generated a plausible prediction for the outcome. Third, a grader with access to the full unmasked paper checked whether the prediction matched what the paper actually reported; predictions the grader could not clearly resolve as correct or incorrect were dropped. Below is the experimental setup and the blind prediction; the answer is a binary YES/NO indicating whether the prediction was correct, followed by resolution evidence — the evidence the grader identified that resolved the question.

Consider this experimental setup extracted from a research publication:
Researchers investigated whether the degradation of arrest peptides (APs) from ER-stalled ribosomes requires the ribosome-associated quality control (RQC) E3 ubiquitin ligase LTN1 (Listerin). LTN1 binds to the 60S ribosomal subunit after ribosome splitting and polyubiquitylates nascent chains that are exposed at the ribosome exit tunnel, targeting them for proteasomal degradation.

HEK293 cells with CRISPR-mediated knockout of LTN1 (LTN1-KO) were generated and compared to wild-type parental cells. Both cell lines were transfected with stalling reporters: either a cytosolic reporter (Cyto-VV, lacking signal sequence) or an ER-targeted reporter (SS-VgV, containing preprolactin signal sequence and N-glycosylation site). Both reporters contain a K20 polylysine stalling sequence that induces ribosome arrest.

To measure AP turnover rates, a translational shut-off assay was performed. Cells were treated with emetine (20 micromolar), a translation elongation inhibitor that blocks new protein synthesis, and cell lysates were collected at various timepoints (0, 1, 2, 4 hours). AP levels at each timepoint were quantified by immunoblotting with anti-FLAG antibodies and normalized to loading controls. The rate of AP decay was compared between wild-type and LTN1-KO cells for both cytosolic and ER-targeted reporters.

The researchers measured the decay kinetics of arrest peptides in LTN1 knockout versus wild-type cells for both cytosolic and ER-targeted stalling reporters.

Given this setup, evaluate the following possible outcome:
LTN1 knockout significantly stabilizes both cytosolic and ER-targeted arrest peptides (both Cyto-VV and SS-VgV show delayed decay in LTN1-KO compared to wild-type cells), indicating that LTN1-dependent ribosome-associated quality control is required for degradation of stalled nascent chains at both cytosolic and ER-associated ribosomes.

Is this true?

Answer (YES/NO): YES